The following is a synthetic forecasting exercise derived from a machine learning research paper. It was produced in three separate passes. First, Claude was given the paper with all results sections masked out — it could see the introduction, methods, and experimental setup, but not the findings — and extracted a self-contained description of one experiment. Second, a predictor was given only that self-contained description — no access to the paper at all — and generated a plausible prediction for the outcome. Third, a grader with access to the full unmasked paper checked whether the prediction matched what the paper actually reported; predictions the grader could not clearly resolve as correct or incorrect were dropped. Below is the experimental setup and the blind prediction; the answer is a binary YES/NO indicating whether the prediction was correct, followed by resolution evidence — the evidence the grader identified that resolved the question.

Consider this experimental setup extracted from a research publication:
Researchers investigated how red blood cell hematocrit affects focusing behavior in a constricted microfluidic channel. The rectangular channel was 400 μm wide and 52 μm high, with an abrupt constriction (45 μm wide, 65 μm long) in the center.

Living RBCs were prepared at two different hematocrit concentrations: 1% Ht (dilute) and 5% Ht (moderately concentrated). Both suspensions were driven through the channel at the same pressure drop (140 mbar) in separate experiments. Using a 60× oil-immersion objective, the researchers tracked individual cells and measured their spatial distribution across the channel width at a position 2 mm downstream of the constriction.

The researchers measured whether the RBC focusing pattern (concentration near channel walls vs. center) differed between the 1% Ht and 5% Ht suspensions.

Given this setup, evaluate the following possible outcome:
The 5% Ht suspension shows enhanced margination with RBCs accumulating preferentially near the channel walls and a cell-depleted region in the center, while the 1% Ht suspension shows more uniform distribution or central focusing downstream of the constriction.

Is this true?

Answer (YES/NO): NO